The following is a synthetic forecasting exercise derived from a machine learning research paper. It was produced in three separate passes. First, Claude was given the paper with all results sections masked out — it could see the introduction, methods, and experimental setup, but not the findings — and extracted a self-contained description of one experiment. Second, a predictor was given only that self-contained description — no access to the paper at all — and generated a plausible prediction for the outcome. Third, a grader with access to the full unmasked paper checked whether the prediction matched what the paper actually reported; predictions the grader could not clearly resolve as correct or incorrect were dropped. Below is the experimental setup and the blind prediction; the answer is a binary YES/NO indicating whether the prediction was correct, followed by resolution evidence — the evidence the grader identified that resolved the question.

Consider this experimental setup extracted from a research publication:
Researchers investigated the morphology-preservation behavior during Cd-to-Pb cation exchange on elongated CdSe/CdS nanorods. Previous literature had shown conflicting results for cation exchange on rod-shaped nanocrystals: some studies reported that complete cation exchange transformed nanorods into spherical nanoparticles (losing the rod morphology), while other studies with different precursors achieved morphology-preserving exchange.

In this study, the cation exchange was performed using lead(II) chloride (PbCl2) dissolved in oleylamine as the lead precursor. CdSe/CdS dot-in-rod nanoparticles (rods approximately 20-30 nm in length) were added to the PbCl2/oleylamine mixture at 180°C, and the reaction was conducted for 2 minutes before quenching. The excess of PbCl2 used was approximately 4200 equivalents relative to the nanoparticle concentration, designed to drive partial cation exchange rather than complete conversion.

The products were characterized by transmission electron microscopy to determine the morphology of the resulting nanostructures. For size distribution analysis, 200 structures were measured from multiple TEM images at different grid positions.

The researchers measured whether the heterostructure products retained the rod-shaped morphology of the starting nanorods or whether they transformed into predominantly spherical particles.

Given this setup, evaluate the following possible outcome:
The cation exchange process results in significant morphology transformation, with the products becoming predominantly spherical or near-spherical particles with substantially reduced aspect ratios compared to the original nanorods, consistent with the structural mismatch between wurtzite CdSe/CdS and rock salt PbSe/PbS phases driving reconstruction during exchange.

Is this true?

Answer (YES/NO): NO